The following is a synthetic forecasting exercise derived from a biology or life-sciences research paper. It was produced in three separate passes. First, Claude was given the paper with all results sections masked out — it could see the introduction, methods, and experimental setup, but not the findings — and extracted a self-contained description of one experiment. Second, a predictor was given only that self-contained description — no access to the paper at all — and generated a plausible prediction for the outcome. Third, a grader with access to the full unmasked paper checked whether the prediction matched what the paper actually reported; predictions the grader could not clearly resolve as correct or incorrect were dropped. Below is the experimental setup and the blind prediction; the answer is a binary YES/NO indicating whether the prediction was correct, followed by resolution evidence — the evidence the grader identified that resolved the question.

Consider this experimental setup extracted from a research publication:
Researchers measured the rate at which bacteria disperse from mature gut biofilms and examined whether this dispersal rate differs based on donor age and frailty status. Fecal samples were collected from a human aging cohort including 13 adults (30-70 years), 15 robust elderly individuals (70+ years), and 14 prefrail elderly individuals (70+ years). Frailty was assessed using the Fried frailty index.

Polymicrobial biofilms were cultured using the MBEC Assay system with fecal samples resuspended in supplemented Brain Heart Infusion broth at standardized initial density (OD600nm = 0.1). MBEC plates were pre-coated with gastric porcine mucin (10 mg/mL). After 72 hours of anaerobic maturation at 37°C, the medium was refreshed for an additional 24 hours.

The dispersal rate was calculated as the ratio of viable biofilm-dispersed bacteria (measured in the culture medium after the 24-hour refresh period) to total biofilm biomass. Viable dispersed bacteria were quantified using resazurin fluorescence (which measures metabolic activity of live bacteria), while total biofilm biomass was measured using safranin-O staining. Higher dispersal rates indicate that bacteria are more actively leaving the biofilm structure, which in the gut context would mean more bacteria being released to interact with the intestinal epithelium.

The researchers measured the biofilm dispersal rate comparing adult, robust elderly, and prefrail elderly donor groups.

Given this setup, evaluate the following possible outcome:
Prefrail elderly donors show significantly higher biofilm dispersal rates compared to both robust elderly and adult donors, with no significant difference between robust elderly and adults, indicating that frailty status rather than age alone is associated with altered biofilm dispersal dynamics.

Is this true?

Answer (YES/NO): NO